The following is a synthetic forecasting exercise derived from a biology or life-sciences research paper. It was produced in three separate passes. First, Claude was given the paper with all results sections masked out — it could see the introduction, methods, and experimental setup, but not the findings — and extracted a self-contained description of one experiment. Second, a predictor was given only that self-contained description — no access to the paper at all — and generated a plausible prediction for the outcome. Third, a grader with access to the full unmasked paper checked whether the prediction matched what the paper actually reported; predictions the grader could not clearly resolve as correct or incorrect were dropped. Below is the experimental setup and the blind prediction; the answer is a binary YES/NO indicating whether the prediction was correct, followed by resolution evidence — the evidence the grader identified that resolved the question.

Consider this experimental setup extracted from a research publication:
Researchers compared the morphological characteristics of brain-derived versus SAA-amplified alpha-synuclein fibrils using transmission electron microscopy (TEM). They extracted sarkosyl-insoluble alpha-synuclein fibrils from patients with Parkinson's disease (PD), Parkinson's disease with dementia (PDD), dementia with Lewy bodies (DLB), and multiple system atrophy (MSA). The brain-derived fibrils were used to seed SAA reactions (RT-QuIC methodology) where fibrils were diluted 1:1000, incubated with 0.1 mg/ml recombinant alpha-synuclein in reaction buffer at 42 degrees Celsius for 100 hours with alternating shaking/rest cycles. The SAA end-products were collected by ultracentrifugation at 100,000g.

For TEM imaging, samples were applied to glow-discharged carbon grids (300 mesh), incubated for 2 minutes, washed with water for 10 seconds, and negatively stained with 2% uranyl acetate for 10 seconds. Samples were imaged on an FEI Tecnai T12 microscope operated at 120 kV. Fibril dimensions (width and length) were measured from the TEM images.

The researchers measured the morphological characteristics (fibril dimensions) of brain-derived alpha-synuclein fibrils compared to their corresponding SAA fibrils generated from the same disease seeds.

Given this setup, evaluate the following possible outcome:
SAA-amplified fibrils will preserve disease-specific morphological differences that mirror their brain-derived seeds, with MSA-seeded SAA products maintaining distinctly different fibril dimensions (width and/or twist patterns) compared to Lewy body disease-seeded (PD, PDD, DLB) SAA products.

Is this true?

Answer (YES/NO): NO